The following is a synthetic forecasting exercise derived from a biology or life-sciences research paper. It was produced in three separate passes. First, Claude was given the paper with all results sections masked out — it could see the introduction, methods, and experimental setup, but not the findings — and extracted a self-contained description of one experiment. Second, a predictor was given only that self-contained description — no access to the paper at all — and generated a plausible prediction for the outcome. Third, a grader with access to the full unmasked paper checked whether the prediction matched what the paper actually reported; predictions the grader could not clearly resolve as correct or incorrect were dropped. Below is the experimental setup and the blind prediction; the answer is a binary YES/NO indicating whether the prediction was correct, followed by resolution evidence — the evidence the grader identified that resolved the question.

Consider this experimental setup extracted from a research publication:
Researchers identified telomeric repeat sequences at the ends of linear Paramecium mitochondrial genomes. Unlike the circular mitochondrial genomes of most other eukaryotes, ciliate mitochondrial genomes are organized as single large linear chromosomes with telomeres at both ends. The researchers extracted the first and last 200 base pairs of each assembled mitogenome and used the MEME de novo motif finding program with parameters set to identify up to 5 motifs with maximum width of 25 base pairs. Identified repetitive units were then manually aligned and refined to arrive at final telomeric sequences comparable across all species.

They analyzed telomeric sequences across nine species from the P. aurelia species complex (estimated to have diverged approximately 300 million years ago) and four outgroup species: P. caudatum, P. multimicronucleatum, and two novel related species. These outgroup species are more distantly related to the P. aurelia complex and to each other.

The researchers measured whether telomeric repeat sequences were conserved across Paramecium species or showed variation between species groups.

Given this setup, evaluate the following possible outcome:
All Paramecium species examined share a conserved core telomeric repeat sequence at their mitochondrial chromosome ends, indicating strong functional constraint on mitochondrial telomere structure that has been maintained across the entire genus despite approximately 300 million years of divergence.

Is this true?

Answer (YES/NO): NO